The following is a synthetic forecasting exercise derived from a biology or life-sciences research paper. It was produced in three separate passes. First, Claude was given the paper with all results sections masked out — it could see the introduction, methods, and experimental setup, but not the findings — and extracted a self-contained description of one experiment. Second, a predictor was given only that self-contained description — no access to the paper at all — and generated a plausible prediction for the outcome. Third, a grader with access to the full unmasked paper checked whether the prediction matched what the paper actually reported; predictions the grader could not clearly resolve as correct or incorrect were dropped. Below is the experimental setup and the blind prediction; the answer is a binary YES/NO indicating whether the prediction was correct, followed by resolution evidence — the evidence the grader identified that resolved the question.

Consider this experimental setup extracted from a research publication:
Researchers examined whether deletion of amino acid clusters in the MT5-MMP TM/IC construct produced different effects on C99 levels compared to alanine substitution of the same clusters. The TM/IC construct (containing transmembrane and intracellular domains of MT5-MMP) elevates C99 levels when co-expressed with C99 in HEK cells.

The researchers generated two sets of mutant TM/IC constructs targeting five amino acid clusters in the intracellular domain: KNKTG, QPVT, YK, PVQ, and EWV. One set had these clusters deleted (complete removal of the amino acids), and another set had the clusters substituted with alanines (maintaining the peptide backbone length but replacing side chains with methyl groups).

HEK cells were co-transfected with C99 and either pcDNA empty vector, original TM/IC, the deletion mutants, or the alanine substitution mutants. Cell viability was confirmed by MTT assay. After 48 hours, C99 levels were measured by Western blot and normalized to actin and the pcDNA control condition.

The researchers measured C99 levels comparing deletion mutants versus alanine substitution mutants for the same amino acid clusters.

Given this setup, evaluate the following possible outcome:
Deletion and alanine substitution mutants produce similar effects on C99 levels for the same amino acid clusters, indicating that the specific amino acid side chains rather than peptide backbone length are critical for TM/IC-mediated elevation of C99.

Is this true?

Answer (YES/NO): NO